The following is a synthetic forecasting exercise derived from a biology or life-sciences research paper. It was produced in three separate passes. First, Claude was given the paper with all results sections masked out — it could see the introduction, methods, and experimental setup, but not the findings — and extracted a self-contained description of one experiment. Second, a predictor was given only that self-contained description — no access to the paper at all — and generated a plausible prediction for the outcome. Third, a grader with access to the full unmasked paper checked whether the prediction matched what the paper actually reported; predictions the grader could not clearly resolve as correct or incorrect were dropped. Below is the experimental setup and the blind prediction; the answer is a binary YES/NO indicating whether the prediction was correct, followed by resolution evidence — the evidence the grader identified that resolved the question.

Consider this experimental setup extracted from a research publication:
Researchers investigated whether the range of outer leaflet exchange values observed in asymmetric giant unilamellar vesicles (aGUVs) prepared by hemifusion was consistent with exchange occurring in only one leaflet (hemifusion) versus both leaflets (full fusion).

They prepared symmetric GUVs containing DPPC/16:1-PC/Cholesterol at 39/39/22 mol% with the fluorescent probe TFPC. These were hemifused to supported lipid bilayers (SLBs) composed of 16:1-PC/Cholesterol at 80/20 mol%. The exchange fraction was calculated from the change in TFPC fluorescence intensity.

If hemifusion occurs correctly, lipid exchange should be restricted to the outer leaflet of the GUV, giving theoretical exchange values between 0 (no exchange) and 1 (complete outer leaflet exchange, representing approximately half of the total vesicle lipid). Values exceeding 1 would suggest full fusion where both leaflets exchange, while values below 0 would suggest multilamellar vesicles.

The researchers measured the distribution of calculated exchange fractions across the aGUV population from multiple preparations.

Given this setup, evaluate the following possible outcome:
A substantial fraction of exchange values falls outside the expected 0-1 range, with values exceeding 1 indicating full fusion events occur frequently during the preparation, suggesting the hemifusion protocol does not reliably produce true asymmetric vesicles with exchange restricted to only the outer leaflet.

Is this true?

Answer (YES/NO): NO